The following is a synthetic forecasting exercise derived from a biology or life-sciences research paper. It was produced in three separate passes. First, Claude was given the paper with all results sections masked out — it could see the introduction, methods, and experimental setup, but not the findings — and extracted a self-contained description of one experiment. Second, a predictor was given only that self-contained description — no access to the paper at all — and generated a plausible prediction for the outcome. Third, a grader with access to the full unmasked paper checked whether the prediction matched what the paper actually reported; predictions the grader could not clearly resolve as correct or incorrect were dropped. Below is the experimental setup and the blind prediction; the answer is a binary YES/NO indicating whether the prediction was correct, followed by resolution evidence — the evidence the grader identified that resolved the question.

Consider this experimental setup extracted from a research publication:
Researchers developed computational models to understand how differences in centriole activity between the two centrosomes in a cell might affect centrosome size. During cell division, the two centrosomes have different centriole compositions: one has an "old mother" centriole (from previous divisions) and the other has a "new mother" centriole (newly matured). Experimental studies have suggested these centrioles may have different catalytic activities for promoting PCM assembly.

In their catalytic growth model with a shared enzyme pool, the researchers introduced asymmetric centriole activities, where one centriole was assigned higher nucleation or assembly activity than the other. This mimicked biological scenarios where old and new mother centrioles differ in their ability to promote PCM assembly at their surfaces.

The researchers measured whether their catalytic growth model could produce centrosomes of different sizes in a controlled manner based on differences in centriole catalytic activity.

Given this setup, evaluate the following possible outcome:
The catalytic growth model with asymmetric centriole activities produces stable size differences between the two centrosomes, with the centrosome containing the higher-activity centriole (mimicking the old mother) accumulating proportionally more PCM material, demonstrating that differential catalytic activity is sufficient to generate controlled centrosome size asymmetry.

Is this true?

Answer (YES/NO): YES